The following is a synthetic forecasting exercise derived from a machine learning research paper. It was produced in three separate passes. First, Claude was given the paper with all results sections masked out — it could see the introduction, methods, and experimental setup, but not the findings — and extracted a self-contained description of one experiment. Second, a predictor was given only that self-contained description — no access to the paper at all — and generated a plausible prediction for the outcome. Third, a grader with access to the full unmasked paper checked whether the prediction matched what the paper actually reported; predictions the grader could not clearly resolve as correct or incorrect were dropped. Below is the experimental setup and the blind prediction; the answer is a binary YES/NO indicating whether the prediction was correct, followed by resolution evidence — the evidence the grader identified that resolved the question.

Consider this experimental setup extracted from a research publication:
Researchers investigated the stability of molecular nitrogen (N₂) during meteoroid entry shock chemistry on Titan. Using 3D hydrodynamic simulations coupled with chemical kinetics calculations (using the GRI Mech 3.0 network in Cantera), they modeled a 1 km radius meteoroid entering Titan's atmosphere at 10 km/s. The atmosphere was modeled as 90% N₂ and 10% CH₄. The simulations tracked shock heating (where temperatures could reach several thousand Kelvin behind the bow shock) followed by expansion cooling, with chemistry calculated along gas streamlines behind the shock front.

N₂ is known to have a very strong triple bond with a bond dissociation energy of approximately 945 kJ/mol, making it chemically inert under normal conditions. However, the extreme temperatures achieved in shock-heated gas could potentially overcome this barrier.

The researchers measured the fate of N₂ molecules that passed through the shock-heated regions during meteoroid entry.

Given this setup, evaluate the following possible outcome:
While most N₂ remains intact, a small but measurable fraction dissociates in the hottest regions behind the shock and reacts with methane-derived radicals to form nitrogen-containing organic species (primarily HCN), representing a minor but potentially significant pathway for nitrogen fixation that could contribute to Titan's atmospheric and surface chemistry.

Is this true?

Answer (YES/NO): YES